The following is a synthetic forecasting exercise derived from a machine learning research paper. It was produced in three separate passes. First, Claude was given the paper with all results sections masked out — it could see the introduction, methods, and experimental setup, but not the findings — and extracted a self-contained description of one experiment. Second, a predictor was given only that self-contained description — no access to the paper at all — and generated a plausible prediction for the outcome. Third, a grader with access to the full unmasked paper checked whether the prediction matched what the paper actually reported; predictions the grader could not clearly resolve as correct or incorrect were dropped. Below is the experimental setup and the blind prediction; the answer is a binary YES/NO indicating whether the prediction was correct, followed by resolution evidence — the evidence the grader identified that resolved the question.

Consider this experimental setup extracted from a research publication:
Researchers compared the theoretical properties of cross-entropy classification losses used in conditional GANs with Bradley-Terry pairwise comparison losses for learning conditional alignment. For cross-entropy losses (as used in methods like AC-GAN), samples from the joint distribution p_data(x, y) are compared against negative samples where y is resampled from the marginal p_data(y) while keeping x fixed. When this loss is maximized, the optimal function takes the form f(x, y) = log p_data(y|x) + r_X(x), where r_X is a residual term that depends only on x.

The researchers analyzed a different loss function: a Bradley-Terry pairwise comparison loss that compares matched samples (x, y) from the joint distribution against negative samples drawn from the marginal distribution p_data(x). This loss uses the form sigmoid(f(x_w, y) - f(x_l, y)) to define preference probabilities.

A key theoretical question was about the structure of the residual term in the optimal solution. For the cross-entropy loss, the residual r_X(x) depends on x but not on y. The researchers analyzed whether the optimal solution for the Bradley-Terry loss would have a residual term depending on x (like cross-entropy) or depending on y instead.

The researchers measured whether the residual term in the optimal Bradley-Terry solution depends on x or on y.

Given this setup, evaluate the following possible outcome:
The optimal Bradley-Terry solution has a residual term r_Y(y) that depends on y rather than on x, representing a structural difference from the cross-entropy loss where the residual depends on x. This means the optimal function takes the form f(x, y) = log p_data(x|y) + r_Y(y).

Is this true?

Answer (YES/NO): NO